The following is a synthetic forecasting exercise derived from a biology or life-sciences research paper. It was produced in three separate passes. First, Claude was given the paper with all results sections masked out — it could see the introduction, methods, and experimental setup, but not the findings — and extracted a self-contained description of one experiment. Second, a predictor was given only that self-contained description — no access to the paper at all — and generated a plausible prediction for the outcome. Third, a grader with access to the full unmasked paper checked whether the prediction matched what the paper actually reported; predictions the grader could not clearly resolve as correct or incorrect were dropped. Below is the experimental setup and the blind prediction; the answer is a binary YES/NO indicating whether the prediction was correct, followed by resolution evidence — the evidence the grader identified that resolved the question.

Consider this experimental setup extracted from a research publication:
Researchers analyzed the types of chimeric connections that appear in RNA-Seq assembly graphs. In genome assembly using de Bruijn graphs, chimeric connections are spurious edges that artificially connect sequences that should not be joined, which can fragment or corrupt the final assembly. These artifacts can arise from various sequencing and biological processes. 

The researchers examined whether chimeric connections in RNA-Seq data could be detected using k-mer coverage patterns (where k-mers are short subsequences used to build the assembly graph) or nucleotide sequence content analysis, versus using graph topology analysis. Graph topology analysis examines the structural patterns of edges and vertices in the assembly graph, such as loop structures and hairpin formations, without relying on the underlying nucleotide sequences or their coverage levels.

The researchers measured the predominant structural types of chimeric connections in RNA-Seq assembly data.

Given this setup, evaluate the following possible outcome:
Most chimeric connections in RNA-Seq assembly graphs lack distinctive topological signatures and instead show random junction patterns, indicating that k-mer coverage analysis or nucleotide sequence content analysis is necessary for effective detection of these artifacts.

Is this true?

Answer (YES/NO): NO